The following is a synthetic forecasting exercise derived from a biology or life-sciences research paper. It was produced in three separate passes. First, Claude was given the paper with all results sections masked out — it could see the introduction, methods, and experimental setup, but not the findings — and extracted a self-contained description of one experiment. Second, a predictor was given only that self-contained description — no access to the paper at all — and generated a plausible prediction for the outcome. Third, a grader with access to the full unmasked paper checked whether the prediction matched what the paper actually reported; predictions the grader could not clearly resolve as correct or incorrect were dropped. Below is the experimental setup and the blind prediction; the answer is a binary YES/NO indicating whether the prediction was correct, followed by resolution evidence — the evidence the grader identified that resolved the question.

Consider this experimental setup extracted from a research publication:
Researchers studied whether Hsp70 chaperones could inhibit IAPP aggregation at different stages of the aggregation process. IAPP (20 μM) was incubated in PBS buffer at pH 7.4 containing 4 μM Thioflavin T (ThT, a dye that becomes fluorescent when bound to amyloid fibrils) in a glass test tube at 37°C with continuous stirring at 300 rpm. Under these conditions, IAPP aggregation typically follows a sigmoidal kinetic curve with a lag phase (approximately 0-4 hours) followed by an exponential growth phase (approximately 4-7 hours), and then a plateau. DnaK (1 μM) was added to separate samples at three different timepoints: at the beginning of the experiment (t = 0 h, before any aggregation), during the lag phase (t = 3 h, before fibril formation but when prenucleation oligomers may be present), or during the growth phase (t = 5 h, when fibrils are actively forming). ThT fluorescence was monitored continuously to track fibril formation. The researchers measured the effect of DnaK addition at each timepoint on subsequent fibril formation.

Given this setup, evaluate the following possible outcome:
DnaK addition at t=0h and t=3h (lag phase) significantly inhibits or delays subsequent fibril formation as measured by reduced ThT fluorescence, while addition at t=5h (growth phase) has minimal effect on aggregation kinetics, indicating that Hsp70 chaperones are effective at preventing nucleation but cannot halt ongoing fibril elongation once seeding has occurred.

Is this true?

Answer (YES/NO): NO